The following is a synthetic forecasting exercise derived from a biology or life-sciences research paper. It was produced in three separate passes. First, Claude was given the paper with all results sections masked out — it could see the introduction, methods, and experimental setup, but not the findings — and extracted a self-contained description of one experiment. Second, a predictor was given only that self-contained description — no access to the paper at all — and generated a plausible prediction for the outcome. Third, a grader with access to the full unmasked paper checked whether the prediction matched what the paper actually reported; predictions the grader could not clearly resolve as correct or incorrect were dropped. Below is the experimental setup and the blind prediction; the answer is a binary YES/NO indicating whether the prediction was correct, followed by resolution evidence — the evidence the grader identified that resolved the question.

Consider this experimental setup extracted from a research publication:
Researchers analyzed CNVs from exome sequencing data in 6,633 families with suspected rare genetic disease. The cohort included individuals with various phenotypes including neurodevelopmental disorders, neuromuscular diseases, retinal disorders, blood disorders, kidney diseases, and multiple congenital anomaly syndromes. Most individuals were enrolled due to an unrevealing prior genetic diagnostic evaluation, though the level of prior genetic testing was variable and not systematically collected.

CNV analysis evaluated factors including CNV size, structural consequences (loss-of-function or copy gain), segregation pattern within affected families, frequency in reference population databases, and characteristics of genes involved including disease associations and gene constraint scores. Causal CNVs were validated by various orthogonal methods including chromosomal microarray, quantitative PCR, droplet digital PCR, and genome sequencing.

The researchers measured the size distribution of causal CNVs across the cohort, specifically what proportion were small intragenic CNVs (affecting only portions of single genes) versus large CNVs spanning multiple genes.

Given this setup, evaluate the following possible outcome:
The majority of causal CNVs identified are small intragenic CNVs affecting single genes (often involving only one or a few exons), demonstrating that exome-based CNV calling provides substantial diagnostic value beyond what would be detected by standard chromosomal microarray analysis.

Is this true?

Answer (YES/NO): NO